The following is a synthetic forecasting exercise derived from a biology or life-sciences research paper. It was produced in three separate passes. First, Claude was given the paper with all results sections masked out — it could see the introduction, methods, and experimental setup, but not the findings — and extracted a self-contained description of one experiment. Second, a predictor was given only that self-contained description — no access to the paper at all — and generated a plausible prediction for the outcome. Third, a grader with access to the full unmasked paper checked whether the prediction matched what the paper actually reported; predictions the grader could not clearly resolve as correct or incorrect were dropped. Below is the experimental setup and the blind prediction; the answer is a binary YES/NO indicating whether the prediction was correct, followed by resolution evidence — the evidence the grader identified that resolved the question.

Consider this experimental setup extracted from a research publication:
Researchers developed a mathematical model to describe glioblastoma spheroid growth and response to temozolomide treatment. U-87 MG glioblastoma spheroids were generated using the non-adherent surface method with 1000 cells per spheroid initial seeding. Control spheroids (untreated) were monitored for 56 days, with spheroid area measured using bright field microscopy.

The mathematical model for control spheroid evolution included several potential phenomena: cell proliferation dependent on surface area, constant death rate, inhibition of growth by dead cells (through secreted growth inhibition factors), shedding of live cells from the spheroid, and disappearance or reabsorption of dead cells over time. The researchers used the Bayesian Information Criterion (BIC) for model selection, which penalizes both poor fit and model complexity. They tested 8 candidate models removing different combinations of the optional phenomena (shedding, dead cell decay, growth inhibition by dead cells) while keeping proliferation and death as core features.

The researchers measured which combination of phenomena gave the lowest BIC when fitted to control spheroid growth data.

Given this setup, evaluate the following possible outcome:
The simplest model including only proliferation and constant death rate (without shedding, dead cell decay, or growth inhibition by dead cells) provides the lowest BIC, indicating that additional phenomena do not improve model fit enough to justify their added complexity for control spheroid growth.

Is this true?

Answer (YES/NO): NO